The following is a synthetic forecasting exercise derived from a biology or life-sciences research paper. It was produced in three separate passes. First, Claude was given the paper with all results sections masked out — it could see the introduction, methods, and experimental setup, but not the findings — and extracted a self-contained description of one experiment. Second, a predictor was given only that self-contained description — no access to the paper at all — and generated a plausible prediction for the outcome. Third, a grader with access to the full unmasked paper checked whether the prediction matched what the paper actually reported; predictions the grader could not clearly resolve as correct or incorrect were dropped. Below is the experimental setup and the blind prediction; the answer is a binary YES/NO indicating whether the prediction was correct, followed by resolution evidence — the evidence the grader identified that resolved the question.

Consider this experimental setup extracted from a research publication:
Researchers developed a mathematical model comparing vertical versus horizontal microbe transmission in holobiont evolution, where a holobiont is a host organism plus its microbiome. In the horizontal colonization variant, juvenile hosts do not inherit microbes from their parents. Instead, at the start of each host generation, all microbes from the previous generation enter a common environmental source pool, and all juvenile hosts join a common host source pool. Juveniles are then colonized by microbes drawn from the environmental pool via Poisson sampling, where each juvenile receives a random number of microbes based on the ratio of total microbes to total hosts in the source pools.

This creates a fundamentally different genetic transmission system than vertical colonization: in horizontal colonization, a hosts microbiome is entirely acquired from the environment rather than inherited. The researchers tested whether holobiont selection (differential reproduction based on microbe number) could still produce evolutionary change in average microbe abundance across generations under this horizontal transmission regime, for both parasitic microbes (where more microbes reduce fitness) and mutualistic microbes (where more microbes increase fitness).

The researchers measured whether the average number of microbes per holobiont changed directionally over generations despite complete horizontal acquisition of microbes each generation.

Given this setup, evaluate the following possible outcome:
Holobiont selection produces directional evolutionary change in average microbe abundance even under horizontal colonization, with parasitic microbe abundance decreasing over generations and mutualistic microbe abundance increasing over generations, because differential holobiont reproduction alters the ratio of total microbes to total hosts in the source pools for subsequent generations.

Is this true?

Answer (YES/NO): YES